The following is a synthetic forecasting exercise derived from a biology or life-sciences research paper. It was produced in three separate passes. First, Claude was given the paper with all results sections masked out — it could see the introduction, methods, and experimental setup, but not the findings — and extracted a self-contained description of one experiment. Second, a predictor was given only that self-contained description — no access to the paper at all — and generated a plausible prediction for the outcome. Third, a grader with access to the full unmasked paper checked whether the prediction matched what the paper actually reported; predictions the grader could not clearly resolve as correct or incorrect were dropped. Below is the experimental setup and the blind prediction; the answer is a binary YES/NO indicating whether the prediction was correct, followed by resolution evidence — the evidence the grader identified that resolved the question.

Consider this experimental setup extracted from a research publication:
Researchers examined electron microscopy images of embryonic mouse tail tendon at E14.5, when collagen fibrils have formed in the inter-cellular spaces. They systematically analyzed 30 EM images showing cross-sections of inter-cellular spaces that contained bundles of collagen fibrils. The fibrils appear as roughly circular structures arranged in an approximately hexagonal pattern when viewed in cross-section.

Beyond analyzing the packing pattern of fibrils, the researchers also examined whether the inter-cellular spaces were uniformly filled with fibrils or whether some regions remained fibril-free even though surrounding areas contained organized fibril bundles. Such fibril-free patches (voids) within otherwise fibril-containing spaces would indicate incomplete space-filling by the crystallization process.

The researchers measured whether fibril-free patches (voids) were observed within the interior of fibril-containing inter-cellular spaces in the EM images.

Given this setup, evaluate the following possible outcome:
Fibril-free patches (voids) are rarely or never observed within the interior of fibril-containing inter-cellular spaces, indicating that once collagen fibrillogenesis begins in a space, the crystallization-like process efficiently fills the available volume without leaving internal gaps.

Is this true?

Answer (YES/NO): NO